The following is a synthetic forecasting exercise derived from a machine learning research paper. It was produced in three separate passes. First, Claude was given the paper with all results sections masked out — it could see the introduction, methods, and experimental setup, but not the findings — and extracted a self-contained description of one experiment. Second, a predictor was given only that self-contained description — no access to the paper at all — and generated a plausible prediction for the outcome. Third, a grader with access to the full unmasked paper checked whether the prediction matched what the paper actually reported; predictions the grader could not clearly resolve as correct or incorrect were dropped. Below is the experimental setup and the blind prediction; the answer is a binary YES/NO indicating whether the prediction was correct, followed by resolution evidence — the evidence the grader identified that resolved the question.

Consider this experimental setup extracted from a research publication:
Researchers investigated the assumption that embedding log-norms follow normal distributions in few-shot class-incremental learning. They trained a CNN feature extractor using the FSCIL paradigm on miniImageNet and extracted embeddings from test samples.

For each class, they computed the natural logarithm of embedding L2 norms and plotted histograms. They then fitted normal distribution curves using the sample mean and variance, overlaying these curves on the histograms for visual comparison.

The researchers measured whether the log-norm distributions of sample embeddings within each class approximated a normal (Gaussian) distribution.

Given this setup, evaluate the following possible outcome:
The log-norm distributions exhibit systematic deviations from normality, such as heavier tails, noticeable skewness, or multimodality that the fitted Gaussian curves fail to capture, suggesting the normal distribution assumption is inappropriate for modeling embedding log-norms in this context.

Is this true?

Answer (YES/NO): NO